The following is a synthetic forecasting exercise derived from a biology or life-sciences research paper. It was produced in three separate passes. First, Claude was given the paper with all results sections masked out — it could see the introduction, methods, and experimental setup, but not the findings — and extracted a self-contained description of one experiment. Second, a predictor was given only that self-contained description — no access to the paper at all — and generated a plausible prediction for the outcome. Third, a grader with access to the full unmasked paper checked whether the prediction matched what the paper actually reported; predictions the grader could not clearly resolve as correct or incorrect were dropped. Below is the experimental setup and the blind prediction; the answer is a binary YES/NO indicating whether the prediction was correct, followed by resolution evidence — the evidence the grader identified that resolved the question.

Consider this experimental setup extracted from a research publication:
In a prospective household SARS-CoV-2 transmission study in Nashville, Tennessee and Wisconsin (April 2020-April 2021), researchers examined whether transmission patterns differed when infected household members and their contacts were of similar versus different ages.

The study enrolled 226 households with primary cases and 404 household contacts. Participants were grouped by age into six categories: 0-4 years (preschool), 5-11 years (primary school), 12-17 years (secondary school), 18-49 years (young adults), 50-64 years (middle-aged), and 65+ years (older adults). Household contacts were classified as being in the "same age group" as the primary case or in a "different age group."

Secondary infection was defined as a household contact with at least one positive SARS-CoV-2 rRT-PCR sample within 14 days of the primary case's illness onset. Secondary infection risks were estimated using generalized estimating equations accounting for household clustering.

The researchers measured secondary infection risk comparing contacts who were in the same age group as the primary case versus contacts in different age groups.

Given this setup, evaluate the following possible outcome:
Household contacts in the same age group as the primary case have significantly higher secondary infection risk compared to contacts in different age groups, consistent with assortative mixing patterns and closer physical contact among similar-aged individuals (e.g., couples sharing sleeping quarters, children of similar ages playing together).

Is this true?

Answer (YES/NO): NO